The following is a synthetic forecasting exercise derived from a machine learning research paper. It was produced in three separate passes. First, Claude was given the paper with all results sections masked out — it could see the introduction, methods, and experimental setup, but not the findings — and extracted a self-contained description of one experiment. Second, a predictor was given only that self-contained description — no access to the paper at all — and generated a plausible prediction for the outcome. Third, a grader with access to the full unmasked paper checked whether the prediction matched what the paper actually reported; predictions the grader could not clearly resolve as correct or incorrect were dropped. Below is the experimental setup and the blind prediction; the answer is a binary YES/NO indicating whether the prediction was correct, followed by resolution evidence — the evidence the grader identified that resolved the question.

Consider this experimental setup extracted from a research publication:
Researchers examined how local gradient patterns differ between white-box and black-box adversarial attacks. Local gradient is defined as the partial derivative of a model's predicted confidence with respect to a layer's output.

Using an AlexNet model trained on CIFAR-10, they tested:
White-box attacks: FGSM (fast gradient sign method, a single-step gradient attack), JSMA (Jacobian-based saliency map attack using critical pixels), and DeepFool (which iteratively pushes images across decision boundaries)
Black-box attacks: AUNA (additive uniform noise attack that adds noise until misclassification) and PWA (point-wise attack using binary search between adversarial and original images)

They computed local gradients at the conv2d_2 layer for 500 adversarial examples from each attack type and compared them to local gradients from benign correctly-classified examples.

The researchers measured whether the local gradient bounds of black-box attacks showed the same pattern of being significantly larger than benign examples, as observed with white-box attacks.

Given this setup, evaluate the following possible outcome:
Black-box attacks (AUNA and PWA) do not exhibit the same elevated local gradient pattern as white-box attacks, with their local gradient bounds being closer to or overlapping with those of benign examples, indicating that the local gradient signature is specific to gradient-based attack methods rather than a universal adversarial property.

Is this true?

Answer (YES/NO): NO